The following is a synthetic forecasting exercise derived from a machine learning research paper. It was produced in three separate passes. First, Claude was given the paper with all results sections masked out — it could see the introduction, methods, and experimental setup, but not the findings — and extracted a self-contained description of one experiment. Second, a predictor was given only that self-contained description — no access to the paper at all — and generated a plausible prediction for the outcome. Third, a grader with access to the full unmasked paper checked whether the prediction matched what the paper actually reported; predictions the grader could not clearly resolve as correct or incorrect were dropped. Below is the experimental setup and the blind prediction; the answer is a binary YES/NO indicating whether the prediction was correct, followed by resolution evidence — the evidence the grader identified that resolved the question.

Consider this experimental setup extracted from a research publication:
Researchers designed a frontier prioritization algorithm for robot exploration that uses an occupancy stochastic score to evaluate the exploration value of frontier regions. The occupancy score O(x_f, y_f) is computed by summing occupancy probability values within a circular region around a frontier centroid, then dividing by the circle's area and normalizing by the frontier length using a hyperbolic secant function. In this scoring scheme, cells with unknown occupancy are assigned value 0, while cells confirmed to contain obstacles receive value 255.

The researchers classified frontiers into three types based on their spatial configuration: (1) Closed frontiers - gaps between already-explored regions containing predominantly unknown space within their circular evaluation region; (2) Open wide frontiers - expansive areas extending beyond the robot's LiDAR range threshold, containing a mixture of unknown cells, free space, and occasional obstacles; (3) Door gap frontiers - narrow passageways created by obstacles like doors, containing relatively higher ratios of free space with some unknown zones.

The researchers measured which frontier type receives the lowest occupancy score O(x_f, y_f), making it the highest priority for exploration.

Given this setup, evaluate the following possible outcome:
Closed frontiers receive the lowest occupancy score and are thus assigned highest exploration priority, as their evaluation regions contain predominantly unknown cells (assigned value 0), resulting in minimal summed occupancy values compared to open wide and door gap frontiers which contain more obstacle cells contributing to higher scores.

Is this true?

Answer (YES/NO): YES